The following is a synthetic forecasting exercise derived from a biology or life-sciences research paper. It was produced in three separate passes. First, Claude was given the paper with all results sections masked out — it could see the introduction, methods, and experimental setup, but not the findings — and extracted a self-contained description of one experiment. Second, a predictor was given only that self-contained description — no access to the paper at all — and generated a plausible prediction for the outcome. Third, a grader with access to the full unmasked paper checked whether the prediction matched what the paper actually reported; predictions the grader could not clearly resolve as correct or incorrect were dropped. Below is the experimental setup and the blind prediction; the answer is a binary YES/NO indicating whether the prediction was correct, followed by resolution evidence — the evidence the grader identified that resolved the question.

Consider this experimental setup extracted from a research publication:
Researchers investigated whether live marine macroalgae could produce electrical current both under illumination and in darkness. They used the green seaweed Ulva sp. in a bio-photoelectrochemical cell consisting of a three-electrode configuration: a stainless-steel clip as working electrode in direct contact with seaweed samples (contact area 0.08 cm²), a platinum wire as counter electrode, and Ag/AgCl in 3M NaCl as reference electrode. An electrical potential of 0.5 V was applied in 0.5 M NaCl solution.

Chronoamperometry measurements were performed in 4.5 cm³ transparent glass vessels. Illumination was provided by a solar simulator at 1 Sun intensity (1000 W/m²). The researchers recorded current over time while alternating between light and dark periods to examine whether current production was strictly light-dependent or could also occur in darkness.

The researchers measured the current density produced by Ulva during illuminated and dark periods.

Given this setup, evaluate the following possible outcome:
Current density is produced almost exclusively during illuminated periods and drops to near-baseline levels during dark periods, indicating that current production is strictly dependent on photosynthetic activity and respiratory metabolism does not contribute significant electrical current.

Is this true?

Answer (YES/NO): NO